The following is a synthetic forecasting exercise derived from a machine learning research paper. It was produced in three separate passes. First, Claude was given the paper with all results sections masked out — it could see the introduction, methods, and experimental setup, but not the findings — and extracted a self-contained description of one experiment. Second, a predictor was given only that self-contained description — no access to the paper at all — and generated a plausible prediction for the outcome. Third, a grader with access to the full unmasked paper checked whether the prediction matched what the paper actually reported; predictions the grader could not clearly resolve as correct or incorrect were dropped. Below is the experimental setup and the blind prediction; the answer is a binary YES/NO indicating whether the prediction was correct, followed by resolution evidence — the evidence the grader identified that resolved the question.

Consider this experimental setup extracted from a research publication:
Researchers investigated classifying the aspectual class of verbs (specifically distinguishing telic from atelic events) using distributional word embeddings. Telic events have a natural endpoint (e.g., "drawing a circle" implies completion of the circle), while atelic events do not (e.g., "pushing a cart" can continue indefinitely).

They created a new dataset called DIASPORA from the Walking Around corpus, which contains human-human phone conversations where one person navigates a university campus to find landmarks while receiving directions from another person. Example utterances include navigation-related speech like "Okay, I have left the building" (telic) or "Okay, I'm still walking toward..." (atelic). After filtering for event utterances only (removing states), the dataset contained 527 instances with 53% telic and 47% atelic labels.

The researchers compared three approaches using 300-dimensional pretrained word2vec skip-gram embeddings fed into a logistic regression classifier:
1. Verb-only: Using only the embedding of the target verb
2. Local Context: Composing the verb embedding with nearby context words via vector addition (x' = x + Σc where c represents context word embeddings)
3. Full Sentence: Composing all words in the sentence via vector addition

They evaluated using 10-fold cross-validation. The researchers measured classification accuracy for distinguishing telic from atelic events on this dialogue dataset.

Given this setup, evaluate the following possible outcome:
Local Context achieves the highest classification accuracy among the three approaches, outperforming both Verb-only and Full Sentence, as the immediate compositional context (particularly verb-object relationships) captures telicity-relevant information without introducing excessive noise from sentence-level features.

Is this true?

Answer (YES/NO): YES